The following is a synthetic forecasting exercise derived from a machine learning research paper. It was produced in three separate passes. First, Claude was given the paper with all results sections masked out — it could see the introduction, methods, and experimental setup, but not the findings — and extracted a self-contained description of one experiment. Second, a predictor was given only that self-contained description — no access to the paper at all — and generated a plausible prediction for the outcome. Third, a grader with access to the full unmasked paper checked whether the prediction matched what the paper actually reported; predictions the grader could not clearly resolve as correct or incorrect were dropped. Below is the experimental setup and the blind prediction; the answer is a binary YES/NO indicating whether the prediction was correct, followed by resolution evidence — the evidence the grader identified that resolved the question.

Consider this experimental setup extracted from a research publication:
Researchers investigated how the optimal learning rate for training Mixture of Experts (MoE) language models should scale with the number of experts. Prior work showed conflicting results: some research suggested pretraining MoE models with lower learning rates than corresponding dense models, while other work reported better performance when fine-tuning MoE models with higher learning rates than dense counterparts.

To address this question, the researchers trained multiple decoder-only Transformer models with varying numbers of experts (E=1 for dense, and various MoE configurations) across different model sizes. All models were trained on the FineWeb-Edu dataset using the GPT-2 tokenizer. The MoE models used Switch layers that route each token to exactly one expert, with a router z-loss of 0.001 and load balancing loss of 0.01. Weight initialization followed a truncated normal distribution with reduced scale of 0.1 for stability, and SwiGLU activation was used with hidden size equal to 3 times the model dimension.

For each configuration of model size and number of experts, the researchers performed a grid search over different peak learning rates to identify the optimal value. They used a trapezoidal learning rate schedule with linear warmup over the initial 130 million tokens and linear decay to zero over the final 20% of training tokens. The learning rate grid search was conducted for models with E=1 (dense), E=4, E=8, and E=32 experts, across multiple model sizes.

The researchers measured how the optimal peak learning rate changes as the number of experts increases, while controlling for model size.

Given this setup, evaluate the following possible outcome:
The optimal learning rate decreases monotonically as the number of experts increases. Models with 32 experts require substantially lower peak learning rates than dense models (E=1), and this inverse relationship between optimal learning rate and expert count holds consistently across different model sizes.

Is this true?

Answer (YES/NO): YES